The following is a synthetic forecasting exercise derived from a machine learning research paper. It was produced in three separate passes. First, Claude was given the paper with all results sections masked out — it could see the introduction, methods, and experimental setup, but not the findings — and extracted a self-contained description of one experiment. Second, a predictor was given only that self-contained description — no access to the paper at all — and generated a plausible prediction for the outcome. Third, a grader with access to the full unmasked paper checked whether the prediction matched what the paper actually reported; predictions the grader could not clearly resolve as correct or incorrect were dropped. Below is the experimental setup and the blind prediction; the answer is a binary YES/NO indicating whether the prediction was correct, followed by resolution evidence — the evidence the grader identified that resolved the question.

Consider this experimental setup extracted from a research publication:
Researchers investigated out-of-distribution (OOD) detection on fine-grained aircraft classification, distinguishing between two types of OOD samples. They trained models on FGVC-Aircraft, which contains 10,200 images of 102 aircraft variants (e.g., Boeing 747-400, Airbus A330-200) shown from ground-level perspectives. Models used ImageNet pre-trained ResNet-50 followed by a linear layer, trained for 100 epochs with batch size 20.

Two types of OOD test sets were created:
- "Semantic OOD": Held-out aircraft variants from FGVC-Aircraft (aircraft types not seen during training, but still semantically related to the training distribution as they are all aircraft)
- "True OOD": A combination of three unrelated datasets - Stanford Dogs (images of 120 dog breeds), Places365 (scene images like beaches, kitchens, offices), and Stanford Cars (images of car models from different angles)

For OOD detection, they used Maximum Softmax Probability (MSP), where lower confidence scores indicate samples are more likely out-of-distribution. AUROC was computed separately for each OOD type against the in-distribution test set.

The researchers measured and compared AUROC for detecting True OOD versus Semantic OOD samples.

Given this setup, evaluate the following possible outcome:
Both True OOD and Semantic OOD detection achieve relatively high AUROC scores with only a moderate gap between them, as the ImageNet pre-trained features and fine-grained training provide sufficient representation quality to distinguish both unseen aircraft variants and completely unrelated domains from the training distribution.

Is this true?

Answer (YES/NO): NO